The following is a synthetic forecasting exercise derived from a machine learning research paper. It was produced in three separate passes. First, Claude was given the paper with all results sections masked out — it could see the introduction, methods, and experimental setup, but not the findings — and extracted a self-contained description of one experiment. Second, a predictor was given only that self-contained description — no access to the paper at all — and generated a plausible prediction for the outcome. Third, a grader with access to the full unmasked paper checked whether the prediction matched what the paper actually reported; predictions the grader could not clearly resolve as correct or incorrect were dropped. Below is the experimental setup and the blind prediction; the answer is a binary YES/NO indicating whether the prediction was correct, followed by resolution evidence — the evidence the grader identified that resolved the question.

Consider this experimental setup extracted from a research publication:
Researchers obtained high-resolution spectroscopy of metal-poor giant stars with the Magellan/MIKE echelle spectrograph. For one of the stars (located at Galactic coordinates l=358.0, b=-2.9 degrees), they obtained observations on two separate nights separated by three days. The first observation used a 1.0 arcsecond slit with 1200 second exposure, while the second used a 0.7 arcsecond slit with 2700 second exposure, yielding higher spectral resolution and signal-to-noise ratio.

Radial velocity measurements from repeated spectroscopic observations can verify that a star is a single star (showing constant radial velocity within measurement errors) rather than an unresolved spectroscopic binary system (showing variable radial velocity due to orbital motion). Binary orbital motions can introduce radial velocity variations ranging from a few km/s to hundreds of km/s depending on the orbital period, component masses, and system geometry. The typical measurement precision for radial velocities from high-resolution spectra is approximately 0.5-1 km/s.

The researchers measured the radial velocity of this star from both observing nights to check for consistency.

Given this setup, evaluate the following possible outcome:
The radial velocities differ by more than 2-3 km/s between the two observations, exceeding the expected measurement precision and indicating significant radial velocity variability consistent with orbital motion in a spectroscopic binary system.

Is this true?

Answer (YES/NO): NO